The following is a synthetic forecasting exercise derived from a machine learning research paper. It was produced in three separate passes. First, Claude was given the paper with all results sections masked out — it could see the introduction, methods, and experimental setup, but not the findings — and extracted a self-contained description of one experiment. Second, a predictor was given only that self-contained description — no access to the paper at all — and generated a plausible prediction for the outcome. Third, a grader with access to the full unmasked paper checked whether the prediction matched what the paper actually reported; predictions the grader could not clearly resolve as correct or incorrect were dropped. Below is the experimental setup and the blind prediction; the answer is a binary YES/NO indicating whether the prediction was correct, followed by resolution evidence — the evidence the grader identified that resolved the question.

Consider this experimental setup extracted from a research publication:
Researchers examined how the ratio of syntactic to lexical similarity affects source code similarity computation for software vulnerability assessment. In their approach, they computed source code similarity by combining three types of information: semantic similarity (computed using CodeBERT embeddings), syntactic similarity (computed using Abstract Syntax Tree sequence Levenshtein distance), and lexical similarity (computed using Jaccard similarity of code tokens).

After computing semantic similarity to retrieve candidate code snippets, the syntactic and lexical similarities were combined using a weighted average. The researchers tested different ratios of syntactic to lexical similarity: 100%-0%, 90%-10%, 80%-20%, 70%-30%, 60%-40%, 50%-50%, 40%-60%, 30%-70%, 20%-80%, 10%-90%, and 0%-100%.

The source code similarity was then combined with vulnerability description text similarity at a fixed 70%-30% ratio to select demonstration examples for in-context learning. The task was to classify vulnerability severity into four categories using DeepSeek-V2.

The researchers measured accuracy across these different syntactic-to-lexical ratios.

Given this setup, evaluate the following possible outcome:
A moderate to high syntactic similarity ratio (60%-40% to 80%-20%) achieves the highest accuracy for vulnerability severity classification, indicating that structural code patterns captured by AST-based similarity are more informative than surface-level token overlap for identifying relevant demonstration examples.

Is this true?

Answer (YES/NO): NO